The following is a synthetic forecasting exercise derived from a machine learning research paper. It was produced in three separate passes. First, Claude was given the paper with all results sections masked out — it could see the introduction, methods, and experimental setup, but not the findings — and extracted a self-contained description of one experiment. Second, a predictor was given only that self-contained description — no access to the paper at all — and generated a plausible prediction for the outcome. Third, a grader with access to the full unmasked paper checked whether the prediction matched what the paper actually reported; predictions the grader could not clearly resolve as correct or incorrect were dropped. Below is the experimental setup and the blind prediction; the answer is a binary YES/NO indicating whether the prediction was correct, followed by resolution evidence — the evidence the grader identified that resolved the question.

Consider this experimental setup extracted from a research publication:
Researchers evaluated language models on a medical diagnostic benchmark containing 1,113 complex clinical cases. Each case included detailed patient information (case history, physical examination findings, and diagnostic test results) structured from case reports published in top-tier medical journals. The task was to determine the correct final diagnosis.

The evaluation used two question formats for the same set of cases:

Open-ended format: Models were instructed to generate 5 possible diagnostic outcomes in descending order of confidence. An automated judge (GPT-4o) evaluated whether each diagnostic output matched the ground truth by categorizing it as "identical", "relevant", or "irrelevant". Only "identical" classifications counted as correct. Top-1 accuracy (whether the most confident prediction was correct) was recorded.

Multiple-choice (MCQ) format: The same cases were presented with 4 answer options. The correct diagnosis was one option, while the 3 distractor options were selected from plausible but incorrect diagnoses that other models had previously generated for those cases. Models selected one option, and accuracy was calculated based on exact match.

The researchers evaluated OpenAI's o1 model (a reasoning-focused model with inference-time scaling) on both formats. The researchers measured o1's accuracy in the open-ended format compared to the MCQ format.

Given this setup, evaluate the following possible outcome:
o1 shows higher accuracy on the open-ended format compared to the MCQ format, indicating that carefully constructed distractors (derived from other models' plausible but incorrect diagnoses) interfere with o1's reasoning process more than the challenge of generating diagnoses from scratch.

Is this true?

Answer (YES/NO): NO